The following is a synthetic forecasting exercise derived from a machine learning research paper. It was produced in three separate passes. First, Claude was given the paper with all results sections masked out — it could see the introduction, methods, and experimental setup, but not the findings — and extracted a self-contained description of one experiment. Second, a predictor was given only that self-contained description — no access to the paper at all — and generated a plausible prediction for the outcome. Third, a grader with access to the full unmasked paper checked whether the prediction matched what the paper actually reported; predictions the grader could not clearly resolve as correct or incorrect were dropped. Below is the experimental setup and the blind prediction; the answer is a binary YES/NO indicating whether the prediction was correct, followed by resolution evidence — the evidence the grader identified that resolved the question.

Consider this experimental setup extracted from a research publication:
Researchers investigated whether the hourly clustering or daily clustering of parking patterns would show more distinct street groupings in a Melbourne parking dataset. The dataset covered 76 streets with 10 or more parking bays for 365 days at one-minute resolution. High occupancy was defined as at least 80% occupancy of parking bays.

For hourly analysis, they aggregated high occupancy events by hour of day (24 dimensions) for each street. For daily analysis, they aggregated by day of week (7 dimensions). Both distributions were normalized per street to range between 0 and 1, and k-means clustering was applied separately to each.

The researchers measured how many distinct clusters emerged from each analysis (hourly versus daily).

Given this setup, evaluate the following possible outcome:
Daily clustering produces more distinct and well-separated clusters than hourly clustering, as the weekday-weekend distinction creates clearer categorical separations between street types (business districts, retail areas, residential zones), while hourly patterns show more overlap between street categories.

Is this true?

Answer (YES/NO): NO